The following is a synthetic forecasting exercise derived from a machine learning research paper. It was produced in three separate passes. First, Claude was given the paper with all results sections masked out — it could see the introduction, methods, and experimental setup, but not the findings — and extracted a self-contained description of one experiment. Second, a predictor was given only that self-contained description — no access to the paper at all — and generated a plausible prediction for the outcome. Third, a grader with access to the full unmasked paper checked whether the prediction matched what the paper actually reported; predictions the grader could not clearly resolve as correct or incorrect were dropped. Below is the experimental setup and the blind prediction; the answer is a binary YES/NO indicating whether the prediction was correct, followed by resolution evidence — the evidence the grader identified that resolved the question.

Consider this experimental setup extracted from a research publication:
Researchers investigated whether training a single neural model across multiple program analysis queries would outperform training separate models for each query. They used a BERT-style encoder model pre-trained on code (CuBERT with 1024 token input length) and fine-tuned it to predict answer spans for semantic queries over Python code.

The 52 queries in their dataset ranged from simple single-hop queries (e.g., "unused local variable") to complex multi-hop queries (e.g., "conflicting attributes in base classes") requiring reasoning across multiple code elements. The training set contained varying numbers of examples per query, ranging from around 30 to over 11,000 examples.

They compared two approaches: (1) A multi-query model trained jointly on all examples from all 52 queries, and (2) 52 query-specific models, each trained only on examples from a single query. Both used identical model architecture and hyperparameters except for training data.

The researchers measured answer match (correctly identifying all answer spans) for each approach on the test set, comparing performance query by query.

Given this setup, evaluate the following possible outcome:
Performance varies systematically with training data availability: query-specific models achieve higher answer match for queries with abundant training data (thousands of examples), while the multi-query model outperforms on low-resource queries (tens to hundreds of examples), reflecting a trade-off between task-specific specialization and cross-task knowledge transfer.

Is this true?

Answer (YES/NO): NO